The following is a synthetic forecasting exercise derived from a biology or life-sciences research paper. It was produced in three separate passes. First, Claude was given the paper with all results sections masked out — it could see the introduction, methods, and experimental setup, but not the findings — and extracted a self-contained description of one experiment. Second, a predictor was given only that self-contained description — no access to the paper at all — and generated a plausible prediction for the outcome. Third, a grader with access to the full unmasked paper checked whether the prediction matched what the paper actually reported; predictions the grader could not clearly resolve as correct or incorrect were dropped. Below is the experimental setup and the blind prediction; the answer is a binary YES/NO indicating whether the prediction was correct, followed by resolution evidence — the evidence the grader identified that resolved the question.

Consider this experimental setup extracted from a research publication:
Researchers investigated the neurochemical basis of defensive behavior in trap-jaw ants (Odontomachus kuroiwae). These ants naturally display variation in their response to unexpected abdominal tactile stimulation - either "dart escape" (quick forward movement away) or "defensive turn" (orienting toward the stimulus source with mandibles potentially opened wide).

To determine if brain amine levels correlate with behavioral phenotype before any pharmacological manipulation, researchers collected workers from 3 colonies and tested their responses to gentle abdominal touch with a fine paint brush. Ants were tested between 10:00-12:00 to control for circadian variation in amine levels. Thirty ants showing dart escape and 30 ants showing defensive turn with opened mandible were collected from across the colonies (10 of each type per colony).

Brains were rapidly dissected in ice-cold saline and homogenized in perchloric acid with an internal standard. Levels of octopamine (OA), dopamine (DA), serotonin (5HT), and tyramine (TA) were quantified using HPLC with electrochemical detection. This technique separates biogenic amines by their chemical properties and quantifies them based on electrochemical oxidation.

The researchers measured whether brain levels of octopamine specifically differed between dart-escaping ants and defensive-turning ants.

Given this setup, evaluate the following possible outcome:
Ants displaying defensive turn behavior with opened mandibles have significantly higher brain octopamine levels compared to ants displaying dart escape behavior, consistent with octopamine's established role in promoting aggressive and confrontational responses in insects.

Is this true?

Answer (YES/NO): YES